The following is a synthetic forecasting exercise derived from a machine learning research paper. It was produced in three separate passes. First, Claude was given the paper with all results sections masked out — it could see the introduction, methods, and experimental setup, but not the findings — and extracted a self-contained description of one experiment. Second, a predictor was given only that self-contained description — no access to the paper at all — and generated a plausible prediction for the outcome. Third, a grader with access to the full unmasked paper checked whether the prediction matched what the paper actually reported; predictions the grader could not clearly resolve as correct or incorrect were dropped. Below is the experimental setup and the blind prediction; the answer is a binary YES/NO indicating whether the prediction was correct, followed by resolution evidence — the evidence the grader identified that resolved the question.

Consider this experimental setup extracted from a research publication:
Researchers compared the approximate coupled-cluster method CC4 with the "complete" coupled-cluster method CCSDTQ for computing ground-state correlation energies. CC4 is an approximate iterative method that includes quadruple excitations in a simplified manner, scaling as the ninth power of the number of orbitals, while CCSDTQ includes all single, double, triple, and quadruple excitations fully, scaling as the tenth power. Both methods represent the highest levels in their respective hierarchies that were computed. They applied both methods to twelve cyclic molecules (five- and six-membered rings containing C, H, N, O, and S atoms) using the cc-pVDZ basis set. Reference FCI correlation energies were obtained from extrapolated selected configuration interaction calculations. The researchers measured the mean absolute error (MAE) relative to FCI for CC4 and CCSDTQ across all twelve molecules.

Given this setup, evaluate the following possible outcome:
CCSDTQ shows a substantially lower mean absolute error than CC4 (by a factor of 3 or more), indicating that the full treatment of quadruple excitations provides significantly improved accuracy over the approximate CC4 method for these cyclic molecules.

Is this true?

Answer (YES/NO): NO